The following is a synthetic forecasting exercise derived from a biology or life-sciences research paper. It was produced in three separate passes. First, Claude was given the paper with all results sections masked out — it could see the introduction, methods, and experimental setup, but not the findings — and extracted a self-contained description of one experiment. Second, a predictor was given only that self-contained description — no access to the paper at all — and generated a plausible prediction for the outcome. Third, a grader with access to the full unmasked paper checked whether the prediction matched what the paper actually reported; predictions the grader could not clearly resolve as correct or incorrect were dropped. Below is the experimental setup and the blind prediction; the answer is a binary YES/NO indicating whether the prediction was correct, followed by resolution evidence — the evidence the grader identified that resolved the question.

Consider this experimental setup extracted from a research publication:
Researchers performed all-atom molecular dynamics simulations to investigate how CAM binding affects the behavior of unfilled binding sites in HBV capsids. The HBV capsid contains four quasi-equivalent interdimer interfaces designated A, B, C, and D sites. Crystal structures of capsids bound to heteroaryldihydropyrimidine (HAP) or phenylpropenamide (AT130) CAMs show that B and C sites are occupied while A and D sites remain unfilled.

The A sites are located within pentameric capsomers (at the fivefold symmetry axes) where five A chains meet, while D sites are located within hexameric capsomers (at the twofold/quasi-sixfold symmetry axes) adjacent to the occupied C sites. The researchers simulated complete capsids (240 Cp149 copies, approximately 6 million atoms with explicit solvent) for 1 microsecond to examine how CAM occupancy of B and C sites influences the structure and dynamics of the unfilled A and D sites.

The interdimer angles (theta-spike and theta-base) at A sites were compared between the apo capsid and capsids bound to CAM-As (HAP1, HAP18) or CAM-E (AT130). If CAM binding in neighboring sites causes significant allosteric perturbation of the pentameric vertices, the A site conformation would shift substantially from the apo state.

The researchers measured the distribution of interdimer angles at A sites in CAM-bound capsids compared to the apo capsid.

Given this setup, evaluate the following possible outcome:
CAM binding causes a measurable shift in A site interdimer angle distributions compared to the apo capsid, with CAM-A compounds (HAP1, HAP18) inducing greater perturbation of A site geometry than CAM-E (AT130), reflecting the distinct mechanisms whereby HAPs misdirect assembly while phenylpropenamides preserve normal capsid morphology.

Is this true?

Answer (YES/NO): NO